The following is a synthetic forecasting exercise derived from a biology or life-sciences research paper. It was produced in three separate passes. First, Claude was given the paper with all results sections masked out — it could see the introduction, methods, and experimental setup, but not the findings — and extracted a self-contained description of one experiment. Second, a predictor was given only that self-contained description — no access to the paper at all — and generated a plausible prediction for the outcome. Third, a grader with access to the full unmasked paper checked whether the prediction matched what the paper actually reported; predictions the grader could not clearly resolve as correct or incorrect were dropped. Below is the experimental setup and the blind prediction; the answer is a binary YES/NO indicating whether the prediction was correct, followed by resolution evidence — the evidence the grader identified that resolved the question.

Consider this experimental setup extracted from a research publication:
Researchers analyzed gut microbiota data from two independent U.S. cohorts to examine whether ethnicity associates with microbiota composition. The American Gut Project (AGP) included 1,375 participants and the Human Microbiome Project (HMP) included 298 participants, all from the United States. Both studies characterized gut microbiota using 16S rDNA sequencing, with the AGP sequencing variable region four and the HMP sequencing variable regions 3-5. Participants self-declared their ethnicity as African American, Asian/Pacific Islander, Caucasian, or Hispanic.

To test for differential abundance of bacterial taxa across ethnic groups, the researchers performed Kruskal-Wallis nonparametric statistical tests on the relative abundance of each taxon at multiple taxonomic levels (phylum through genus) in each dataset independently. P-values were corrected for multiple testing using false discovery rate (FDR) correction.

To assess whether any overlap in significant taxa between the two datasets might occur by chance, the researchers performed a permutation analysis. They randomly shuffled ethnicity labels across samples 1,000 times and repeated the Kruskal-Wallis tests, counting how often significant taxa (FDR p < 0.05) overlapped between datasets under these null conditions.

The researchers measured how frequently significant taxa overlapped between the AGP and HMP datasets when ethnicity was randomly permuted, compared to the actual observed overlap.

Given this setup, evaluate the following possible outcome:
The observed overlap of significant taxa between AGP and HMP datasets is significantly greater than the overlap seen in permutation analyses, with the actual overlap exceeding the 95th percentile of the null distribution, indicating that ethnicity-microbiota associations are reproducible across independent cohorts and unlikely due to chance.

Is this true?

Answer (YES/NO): YES